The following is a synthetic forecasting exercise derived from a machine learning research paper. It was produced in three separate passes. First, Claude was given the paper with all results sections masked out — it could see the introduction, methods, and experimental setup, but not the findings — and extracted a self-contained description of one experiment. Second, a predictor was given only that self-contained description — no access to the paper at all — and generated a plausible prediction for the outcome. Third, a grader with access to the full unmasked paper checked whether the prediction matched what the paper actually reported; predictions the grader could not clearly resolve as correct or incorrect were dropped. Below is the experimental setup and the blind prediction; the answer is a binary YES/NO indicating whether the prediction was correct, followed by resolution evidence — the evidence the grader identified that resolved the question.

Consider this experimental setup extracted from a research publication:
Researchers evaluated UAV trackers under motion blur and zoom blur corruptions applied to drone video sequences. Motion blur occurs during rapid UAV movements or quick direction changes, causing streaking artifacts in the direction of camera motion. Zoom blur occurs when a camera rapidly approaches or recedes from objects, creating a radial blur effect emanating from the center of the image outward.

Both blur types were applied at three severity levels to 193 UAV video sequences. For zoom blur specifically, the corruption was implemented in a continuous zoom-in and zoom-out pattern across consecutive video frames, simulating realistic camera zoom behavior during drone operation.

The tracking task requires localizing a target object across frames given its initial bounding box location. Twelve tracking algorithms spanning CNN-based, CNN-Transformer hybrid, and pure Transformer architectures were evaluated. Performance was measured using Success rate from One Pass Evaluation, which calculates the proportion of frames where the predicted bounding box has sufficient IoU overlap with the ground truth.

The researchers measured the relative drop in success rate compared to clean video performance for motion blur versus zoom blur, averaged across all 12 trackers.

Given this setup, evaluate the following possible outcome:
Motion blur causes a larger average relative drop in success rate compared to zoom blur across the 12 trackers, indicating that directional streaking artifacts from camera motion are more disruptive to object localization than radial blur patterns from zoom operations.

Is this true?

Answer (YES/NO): NO